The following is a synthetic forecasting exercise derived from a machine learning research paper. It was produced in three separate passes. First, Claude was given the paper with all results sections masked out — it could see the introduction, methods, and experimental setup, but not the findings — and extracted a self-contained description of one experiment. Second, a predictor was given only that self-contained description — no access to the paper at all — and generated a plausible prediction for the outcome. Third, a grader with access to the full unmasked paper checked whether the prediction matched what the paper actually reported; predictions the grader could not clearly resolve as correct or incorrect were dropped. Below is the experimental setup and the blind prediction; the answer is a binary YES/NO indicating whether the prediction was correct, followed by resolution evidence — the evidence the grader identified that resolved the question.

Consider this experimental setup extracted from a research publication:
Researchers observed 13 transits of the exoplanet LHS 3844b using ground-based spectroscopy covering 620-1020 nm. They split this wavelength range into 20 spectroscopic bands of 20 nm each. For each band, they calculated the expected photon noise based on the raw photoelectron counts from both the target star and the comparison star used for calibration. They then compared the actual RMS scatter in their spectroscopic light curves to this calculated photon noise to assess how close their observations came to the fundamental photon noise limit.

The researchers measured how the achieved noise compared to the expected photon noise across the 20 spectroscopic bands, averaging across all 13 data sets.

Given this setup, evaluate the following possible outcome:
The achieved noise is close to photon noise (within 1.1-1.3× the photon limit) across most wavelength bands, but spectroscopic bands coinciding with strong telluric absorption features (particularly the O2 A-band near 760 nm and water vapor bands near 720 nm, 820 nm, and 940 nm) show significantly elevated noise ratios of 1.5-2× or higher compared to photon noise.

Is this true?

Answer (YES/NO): NO